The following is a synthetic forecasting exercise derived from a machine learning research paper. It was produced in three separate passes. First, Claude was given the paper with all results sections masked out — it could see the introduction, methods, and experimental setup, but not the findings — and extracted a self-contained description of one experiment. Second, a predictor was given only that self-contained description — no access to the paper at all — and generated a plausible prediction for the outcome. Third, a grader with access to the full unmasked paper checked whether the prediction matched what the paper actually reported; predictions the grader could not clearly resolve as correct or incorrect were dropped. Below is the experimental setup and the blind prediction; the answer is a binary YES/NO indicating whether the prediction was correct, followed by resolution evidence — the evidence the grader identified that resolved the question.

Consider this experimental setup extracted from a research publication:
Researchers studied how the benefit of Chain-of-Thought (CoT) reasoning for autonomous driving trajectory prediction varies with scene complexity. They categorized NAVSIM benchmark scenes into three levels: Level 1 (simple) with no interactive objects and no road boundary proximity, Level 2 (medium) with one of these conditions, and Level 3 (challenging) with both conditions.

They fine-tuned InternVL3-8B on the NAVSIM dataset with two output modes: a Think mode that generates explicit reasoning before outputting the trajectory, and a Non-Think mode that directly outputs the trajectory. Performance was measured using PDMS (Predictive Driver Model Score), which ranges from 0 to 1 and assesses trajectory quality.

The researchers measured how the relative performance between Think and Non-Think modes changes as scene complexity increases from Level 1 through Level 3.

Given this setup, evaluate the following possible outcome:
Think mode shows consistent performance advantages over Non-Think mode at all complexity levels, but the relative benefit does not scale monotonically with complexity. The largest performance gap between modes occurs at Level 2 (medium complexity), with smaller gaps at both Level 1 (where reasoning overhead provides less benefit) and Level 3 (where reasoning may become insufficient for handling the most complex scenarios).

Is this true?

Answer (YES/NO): NO